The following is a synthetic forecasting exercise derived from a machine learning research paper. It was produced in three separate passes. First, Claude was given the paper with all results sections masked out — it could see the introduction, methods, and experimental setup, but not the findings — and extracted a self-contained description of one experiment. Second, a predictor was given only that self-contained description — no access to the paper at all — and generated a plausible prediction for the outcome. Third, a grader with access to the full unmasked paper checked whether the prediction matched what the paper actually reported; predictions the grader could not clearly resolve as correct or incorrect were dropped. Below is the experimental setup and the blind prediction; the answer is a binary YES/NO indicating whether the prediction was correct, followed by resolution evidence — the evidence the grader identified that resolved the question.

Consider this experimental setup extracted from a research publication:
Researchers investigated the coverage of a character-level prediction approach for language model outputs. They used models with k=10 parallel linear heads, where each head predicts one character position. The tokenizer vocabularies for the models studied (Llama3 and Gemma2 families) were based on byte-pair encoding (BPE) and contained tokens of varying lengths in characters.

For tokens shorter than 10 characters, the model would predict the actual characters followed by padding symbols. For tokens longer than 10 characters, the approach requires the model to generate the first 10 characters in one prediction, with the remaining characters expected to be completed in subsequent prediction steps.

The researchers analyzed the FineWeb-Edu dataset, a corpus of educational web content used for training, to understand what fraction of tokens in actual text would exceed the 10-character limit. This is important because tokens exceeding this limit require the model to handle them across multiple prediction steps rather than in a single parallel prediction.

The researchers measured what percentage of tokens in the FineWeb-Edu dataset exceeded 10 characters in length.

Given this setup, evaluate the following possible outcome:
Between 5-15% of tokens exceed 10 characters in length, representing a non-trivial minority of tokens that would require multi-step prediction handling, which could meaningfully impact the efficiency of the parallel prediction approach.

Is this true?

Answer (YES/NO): NO